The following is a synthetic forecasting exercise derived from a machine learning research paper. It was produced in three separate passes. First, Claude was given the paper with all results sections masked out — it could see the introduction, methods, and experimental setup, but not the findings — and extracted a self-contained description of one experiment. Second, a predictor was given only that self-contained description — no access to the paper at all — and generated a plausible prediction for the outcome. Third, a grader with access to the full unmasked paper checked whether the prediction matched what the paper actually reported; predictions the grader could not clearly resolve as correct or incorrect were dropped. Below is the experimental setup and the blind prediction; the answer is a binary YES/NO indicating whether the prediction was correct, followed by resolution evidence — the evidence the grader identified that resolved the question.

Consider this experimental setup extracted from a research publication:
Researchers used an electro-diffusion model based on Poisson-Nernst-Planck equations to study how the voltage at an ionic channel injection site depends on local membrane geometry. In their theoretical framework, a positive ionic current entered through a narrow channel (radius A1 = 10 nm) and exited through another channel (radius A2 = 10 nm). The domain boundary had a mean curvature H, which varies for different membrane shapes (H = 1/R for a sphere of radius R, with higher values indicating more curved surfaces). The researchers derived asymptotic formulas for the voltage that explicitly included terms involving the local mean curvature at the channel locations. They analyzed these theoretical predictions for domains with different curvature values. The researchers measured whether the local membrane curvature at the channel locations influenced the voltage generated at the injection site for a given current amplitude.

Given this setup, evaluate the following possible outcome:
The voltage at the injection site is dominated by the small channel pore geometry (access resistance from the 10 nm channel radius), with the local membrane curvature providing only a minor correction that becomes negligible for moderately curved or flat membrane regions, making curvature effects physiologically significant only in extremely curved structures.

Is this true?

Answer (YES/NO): NO